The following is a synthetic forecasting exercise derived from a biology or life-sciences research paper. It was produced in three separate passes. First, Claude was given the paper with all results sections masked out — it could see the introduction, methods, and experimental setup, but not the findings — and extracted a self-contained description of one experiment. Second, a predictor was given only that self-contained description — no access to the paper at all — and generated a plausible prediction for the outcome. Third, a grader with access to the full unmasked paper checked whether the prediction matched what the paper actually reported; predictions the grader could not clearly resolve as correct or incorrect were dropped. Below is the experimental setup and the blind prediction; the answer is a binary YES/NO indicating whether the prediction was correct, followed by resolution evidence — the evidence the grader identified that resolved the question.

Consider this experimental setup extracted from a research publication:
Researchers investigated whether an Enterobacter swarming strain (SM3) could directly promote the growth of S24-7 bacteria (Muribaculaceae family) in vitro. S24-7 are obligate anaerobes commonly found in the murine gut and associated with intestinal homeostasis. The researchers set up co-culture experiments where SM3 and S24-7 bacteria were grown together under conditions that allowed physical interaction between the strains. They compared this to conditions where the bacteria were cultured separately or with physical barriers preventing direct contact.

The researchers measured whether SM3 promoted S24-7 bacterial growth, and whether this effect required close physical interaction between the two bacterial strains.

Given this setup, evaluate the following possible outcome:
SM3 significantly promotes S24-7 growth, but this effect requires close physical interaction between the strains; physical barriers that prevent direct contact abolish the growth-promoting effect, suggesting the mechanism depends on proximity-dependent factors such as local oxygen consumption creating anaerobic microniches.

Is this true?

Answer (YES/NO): NO